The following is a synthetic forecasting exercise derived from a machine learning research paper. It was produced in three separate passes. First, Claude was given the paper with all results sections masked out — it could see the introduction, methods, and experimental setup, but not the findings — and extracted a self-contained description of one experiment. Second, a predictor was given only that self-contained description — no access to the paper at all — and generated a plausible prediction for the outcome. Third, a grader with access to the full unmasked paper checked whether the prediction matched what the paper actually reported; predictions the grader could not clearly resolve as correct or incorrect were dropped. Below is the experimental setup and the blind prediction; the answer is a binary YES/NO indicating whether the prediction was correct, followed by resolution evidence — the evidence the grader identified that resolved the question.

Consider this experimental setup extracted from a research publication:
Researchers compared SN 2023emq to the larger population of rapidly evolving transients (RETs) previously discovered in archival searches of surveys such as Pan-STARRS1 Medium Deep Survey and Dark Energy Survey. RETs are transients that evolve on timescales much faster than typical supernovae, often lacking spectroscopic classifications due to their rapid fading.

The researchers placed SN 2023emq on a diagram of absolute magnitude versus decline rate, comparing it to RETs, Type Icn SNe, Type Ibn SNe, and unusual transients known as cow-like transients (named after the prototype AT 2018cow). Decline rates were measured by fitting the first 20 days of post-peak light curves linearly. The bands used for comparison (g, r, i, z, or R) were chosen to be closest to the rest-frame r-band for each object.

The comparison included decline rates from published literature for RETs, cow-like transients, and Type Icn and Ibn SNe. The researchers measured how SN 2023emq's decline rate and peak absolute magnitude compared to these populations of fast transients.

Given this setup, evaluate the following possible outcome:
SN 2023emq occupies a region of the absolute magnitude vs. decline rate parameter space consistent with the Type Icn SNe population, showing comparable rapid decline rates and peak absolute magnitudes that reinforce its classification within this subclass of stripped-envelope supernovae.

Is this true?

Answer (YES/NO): NO